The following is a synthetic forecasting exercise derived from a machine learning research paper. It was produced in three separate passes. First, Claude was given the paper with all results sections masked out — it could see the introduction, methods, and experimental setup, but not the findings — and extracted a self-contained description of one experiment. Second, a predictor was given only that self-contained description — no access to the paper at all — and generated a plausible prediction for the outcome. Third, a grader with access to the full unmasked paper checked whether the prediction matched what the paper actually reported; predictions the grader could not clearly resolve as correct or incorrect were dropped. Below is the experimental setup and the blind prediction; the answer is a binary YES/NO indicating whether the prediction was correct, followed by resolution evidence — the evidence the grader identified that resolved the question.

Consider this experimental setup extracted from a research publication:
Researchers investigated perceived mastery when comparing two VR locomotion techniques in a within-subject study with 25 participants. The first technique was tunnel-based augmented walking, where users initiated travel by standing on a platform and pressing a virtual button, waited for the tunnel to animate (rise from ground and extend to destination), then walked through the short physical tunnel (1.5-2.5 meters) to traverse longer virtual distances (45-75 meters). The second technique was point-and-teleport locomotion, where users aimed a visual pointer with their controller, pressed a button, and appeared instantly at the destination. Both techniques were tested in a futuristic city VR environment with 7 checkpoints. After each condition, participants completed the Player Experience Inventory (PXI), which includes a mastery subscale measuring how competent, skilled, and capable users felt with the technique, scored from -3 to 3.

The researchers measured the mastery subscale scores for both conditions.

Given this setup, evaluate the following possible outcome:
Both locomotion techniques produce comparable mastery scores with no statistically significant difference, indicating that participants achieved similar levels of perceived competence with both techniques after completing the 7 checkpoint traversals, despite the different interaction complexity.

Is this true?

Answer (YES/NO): YES